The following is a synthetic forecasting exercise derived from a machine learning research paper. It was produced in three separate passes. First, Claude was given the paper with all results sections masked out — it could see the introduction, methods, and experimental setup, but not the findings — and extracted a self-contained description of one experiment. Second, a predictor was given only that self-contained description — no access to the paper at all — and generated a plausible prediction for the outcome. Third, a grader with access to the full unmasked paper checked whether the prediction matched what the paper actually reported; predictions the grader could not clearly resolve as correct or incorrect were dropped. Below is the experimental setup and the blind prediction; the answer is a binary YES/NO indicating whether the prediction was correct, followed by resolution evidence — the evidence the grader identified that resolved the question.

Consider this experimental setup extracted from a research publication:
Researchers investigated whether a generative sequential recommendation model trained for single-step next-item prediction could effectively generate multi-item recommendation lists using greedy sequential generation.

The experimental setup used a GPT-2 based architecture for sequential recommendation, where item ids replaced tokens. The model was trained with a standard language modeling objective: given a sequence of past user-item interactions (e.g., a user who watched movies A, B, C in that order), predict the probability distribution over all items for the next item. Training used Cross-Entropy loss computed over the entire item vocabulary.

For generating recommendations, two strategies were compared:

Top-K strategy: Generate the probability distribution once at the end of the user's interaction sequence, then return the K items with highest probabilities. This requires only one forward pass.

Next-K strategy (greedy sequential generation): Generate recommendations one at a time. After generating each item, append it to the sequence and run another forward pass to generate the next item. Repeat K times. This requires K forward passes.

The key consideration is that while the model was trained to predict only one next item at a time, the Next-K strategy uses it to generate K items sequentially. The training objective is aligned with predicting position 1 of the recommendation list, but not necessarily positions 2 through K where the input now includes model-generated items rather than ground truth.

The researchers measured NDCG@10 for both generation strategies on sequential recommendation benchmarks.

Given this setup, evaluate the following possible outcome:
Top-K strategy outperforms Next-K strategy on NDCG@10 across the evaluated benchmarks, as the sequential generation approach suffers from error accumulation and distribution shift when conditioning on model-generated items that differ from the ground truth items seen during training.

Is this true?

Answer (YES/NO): YES